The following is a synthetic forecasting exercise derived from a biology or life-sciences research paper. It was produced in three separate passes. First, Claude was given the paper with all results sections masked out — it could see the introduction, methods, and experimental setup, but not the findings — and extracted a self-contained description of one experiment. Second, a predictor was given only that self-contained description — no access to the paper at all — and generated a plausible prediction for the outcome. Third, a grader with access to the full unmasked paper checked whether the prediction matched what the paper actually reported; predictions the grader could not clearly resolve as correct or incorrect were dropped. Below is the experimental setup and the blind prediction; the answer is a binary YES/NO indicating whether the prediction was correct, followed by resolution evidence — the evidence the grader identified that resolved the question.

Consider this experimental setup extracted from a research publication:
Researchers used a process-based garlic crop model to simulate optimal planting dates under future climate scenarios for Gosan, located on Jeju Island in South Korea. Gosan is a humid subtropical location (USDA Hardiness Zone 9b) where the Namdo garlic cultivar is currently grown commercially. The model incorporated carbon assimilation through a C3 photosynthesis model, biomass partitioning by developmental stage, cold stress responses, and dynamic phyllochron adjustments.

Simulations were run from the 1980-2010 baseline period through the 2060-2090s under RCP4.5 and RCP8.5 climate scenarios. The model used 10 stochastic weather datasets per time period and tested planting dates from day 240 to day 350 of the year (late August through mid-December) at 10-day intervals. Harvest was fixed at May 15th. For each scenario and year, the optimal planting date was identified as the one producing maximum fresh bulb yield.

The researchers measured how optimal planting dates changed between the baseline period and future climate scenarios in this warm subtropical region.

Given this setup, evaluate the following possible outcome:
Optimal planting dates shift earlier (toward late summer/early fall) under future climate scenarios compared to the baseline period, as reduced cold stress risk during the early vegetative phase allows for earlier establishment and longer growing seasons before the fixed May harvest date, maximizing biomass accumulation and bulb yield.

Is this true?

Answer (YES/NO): NO